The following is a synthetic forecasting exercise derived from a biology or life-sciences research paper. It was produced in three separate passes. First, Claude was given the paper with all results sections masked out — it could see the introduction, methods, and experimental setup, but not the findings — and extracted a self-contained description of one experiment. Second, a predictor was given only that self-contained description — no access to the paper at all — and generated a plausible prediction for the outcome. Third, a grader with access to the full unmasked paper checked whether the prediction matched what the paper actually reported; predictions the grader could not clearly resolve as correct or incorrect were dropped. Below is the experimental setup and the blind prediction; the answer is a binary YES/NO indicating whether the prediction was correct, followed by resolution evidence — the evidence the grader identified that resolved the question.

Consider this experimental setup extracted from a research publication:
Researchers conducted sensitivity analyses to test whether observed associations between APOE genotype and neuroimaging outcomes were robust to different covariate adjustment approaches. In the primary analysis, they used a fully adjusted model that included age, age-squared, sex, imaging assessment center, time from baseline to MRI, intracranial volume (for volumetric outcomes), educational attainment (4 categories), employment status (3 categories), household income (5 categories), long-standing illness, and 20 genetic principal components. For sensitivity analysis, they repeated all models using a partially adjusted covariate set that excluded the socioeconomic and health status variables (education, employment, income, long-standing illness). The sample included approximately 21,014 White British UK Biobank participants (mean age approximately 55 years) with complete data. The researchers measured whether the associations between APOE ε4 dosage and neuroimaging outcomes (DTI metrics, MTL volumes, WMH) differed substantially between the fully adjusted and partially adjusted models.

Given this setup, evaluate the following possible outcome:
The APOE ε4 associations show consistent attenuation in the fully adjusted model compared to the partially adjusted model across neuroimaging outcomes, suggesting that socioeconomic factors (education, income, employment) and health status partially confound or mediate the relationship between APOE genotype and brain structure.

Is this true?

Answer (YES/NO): NO